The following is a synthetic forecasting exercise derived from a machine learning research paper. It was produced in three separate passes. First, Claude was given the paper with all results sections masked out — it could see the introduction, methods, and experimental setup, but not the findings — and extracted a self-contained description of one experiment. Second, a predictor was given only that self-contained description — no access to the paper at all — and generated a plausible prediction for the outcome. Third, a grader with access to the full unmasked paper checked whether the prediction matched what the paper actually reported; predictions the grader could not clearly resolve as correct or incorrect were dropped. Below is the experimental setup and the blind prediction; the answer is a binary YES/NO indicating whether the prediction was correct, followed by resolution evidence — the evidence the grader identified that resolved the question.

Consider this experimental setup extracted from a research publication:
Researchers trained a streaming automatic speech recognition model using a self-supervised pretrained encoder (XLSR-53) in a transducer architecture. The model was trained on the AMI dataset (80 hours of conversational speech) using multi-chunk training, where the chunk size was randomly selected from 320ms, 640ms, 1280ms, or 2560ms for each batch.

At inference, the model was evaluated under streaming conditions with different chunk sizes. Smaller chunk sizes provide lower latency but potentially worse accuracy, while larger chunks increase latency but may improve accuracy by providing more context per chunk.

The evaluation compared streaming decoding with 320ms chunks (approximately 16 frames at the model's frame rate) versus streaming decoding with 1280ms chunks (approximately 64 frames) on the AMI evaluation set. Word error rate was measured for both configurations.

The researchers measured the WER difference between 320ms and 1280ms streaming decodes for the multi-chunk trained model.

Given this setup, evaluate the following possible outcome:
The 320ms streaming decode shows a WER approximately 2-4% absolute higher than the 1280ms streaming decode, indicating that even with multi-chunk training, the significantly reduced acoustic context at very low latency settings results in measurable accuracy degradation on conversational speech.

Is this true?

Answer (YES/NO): YES